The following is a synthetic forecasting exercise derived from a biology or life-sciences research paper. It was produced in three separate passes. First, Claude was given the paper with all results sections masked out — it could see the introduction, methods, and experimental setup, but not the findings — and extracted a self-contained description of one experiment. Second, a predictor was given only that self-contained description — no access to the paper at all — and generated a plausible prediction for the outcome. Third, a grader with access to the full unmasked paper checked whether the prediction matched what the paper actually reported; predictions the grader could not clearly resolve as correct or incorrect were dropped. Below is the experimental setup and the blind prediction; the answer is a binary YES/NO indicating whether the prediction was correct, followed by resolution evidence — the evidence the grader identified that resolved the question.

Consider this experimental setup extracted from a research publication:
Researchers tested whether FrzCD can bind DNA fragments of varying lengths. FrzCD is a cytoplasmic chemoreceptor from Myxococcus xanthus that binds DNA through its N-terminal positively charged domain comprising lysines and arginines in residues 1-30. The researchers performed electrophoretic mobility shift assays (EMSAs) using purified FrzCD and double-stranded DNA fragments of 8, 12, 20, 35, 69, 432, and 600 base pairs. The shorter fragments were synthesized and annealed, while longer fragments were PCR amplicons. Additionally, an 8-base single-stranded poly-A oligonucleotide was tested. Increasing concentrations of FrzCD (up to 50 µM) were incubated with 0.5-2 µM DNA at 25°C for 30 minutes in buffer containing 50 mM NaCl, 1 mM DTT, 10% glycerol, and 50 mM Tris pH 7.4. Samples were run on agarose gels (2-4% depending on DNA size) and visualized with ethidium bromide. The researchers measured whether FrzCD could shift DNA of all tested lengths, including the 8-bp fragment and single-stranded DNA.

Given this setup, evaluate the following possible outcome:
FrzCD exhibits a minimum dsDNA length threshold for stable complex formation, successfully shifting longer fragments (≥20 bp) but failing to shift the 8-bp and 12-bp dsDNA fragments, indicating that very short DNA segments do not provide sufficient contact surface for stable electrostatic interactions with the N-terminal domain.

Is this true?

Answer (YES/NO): NO